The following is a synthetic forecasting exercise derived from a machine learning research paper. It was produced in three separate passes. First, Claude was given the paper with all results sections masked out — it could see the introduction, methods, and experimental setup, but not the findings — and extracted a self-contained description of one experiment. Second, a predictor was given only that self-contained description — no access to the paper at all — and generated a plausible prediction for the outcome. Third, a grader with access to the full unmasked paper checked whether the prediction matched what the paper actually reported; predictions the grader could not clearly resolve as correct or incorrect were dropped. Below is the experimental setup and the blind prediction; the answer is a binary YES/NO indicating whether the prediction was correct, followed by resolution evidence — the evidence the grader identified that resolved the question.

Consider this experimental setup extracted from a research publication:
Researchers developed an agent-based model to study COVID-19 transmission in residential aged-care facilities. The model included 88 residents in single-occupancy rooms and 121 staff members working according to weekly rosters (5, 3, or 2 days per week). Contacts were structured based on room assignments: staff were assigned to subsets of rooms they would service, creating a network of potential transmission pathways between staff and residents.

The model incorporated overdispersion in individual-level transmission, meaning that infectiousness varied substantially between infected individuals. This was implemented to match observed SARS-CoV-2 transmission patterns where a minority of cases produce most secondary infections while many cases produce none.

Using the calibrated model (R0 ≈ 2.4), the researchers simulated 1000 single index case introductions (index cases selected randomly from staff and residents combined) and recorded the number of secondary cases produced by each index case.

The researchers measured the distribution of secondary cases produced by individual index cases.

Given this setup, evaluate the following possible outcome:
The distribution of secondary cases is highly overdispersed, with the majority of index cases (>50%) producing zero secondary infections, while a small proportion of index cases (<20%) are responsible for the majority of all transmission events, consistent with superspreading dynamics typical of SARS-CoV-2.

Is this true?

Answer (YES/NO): YES